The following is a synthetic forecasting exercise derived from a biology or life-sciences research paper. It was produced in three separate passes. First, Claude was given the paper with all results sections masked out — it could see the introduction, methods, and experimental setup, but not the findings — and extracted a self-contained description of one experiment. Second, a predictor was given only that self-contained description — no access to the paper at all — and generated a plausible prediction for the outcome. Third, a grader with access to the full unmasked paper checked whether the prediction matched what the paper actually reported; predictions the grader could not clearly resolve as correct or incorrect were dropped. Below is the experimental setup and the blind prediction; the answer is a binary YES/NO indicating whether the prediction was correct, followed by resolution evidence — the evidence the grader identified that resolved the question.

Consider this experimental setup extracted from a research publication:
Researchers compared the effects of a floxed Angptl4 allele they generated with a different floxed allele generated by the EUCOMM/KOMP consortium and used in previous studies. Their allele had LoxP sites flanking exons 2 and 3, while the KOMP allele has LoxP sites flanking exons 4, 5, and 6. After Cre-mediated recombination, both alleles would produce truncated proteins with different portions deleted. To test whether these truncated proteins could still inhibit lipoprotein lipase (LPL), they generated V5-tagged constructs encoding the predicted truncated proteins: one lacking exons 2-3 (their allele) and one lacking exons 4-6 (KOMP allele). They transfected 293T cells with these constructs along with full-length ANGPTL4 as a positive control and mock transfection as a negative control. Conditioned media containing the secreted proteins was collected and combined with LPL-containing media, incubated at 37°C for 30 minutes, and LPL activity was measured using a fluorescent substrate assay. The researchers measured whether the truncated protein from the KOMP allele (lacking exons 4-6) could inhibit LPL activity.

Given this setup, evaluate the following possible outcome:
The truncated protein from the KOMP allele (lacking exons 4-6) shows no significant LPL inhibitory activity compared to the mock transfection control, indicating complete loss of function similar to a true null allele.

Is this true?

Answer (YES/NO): NO